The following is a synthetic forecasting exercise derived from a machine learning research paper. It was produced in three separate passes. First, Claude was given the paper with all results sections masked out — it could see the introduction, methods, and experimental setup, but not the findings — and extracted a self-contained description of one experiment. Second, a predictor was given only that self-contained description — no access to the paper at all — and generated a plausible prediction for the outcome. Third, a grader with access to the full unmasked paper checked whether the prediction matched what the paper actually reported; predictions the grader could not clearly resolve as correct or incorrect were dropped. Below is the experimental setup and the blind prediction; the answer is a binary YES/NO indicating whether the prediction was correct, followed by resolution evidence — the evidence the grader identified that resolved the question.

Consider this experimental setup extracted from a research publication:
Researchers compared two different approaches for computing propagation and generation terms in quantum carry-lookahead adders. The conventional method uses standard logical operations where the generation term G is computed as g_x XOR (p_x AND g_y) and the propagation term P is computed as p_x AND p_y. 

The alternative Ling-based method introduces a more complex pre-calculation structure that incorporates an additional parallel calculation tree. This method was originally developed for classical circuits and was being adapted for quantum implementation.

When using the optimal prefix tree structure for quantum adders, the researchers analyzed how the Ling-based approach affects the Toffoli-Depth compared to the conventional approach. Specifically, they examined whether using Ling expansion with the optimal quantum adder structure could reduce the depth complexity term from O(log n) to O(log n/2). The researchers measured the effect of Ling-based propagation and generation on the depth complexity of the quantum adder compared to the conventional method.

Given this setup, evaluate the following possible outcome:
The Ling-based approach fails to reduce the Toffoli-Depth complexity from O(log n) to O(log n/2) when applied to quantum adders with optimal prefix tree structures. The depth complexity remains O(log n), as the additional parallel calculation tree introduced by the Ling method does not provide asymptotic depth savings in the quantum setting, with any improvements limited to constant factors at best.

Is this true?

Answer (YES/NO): NO